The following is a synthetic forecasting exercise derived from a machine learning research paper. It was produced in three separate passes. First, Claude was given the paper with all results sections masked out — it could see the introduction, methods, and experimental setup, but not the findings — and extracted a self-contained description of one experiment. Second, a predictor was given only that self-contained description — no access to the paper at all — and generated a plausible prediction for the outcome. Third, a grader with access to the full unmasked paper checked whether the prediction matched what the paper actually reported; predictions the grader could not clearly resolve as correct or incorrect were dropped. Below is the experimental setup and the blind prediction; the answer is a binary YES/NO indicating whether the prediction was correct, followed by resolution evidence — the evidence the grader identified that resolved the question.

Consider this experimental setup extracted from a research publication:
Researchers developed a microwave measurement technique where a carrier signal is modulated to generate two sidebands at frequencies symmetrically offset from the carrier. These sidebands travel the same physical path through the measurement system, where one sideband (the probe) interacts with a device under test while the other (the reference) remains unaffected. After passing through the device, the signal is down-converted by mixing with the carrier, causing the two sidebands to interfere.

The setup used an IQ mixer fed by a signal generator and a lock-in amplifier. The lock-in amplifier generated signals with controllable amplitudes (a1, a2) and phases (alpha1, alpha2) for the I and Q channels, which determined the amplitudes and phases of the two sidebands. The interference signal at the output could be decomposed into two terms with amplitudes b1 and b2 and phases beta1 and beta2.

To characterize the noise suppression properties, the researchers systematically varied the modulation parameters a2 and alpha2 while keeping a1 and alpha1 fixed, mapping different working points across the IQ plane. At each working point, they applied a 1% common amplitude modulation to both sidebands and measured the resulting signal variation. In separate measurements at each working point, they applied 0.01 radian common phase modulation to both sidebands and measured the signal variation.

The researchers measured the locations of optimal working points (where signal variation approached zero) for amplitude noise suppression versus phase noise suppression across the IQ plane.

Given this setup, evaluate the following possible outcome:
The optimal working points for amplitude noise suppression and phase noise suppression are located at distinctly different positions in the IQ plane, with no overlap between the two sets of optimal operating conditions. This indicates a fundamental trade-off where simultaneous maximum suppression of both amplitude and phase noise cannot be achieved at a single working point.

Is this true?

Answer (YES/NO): YES